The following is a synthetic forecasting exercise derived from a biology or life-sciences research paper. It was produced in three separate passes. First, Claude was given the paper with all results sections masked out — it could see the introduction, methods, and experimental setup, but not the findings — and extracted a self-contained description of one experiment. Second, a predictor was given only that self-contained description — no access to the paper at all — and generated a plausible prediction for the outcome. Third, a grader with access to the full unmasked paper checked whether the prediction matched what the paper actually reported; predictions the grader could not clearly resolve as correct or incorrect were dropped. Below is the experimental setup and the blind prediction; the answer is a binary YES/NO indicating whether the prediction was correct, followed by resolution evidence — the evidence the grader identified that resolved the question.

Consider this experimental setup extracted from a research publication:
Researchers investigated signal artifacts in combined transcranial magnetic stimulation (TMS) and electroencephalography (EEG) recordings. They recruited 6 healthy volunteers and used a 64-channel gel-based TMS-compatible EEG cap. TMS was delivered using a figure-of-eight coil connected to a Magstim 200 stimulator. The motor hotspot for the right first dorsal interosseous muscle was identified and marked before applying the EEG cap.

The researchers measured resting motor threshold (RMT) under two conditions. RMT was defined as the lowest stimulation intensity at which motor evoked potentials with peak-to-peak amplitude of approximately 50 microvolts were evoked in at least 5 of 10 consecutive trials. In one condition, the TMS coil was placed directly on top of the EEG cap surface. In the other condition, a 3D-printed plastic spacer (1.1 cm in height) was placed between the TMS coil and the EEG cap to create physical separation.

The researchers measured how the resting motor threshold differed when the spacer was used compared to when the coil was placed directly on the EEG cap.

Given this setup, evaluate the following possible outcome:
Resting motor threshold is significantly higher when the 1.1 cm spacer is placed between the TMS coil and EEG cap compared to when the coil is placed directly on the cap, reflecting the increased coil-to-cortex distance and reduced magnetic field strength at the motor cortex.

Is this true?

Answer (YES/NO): YES